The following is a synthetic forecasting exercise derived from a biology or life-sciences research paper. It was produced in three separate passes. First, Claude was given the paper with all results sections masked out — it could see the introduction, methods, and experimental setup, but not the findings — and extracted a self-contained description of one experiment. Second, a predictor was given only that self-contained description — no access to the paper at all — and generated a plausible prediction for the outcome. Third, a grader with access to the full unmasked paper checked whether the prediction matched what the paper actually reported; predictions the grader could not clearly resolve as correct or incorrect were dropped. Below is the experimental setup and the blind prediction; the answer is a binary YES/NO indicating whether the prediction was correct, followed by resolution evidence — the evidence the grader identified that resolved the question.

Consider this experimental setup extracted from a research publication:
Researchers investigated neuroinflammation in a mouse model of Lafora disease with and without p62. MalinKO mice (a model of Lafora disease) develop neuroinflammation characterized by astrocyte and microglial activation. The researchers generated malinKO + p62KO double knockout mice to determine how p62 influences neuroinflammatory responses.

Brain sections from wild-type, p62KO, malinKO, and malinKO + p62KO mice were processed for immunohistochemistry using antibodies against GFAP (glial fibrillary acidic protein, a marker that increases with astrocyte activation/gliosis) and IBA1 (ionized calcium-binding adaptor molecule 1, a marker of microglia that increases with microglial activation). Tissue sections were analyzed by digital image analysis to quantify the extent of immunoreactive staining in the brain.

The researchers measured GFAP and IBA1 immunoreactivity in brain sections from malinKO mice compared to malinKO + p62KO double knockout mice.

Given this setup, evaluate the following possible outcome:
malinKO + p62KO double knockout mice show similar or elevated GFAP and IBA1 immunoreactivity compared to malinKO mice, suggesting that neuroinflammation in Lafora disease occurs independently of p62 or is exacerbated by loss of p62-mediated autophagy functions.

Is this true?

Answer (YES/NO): YES